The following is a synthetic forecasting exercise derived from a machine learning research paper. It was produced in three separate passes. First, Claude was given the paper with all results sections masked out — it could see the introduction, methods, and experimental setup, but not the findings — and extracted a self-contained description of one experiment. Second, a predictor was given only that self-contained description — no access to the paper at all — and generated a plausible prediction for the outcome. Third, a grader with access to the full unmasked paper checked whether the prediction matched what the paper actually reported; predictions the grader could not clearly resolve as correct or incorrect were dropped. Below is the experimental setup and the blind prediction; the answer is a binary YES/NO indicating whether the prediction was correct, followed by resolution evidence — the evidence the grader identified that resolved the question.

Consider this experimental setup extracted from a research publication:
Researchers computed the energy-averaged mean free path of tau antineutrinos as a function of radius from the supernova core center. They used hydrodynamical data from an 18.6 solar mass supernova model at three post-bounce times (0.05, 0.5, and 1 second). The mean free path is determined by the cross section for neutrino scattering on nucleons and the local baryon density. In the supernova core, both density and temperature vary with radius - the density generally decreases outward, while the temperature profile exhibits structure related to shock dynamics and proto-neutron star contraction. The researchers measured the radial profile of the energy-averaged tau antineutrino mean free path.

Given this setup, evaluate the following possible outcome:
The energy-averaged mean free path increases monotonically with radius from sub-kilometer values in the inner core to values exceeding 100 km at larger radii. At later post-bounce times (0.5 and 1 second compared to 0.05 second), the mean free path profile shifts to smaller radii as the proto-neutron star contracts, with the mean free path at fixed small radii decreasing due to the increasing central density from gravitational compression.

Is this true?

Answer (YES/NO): NO